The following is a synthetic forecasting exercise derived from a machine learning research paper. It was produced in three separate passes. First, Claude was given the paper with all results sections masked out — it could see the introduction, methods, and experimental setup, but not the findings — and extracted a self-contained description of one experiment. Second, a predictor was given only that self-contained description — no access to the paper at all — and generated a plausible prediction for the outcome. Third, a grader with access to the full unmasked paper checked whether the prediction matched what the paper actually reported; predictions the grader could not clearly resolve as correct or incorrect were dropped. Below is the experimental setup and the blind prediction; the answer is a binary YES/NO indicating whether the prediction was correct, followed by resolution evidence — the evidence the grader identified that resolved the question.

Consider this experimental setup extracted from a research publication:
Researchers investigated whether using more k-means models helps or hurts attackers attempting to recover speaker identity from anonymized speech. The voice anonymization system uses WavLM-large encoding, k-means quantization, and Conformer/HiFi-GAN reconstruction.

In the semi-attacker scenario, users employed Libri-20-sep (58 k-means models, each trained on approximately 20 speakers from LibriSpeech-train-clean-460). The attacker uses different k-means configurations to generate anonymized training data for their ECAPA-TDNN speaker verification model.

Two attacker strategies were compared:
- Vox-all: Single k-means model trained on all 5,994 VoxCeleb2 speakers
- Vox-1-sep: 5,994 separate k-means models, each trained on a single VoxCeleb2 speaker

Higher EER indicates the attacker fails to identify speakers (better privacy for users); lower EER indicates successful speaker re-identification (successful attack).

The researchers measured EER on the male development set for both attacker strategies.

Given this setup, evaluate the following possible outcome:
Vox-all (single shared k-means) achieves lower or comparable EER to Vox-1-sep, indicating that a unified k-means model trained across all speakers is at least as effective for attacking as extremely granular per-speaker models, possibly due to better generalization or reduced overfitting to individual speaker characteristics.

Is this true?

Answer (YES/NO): NO